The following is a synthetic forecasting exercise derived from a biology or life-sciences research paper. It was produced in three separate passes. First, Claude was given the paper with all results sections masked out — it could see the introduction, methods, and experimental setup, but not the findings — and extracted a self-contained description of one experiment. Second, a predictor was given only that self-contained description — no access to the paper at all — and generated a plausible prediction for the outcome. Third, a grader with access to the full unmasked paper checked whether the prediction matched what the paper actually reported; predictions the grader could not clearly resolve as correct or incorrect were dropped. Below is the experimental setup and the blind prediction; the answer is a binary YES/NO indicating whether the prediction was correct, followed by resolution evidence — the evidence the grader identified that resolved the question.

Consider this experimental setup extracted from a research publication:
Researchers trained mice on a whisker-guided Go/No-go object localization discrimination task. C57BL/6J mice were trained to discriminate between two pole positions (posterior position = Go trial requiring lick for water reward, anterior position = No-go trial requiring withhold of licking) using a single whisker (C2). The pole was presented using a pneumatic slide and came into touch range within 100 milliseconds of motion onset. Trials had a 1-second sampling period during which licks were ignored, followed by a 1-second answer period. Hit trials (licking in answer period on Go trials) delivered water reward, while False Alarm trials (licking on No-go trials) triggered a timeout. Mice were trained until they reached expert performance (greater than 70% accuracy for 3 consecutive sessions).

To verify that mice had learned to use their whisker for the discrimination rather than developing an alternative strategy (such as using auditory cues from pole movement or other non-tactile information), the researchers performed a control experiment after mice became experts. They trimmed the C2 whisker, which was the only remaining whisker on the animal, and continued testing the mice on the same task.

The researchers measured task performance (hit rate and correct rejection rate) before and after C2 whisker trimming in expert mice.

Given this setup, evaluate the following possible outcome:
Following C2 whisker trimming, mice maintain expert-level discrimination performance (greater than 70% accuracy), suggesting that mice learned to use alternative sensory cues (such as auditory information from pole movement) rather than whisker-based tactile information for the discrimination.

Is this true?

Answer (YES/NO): NO